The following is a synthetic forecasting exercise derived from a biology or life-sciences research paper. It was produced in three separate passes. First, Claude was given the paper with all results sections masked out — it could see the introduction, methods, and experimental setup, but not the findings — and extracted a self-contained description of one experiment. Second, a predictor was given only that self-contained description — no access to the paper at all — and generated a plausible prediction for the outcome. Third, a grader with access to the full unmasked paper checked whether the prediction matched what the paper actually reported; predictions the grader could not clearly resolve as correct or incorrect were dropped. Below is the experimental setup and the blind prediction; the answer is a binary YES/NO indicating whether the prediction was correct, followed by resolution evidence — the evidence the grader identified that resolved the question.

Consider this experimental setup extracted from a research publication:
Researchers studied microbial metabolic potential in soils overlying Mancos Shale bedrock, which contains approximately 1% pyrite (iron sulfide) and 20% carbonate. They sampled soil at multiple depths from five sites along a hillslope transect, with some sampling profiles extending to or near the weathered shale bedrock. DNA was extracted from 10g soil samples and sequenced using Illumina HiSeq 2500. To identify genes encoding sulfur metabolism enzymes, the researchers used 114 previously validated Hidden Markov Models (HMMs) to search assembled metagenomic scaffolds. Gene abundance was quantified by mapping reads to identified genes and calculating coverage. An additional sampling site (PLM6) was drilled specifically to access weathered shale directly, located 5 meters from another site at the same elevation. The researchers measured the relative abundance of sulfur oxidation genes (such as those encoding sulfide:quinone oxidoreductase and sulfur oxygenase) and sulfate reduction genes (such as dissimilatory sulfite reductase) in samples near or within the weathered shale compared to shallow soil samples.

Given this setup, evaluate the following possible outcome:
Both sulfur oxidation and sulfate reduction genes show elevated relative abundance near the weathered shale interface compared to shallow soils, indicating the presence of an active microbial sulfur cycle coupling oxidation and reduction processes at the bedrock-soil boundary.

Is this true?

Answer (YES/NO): NO